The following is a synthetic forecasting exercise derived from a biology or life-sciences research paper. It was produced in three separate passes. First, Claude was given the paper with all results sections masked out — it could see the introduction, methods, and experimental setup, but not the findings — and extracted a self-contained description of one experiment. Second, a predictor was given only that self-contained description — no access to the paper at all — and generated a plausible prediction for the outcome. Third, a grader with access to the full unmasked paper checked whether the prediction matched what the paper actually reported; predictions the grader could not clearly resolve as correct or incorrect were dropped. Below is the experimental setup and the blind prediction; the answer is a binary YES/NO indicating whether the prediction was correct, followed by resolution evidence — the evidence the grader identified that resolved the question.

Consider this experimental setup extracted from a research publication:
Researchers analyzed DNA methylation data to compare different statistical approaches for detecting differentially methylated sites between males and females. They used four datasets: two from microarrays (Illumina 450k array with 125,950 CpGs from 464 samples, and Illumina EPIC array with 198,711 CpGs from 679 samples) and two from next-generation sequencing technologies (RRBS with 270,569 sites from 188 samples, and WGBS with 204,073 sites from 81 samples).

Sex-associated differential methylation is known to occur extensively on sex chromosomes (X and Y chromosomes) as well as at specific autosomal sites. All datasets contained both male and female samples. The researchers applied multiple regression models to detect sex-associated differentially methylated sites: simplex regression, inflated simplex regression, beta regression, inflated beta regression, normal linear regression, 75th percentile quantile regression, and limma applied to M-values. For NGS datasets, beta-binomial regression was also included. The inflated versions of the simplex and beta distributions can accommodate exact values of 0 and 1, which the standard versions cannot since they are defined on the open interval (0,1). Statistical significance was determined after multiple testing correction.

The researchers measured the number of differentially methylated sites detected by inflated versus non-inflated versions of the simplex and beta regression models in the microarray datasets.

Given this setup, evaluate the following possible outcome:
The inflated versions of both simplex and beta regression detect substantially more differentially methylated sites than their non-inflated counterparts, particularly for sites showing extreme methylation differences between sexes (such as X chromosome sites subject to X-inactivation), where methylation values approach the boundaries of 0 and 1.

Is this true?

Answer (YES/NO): NO